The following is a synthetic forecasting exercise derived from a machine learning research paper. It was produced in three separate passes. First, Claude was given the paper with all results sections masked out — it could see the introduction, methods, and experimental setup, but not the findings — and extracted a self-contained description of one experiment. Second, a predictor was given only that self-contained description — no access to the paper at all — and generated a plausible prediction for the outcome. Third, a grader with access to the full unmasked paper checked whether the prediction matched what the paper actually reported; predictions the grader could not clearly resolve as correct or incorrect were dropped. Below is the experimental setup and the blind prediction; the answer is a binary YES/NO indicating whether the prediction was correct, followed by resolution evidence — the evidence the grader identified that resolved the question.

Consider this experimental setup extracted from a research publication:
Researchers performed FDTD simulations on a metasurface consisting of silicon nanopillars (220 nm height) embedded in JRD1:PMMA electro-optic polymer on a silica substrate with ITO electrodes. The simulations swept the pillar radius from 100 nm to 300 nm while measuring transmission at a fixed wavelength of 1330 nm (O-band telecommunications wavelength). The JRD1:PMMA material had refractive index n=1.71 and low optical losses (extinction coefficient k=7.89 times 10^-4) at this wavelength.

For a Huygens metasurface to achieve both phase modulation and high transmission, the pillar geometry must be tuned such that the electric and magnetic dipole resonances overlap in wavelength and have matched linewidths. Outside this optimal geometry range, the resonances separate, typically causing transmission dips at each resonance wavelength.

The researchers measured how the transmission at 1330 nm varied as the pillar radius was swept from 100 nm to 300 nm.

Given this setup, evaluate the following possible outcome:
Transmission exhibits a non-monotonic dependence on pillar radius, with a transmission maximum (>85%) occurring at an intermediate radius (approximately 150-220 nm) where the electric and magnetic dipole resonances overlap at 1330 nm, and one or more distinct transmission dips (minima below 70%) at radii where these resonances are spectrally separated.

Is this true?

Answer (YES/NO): NO